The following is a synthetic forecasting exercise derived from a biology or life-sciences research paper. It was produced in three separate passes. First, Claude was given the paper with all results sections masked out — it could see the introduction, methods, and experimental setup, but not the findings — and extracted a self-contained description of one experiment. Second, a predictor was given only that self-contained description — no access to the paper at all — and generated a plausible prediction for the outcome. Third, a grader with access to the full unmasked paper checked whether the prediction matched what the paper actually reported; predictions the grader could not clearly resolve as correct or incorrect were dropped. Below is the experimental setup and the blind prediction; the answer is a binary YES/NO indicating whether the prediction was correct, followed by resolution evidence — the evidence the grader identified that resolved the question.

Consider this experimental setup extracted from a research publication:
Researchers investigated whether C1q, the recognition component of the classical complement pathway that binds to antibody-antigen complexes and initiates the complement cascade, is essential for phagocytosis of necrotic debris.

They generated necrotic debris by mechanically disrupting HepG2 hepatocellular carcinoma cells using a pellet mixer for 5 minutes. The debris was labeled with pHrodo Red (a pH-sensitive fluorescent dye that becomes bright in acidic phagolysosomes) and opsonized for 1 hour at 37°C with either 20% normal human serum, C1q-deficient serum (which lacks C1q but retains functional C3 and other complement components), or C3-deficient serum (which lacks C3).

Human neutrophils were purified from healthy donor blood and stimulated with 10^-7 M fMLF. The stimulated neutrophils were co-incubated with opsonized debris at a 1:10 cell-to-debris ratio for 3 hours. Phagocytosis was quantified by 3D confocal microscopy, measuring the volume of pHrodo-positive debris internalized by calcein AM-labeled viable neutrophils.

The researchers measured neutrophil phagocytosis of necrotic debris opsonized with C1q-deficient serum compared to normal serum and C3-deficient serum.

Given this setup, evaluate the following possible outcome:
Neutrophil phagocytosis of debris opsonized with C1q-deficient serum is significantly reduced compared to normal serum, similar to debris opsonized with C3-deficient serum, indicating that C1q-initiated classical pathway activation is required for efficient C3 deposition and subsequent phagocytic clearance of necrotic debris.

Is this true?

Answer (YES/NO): NO